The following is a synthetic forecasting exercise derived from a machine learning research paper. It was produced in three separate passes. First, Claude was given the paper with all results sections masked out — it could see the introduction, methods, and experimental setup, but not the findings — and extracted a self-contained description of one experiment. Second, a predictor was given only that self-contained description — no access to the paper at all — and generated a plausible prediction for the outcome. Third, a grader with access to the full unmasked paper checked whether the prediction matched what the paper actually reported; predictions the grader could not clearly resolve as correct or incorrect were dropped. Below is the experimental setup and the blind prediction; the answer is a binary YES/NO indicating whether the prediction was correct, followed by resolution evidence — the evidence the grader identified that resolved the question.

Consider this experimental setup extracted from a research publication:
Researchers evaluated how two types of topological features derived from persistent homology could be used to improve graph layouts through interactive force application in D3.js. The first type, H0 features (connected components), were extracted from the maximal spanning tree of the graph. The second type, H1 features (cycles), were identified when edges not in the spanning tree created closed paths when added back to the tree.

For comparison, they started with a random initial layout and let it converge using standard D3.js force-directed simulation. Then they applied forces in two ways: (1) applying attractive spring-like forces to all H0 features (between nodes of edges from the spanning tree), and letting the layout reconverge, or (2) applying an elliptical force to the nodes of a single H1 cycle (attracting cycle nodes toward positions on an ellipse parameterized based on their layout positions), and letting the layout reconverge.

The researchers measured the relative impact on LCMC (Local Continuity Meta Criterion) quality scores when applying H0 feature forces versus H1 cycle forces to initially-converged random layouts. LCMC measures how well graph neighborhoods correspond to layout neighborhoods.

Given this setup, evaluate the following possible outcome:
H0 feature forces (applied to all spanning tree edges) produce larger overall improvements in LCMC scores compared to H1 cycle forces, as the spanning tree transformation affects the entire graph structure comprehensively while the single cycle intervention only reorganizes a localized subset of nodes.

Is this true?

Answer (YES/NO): NO